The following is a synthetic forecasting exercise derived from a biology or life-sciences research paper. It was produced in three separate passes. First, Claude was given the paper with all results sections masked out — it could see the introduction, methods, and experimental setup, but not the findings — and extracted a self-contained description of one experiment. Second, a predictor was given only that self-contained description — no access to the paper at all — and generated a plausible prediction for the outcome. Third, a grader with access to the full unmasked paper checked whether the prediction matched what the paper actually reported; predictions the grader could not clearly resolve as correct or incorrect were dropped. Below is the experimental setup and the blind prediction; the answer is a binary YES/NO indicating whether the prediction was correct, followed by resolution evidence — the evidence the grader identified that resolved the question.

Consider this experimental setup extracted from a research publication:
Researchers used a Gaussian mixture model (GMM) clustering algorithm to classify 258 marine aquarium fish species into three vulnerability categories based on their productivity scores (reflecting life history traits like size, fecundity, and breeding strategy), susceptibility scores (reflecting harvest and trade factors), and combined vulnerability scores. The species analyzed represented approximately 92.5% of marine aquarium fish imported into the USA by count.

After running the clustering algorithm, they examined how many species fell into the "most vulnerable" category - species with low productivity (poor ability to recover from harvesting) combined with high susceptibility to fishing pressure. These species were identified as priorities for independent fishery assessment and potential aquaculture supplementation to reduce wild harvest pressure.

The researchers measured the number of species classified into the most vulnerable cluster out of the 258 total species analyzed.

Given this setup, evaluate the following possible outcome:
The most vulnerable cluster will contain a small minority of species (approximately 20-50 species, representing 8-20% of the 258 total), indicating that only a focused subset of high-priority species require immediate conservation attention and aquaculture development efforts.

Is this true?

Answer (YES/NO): YES